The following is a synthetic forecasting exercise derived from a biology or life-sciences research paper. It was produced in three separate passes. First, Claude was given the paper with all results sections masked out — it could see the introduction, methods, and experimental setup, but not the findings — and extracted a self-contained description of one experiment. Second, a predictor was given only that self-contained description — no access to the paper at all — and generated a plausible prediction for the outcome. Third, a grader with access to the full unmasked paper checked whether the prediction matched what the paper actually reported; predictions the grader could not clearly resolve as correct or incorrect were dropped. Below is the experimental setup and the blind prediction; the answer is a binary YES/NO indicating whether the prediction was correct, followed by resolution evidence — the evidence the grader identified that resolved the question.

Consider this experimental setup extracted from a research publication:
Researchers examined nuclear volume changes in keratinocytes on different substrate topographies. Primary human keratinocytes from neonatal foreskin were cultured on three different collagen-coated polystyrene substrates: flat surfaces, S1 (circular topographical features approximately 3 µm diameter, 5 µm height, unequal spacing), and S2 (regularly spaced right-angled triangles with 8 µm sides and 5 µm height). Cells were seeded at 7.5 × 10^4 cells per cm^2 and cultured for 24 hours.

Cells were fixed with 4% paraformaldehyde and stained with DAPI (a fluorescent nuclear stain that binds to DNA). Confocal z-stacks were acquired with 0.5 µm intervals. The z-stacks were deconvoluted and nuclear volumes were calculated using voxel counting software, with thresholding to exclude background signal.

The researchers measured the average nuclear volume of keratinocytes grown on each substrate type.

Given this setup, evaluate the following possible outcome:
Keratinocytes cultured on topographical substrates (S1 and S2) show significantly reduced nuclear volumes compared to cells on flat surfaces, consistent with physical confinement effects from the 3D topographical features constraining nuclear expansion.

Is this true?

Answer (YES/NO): NO